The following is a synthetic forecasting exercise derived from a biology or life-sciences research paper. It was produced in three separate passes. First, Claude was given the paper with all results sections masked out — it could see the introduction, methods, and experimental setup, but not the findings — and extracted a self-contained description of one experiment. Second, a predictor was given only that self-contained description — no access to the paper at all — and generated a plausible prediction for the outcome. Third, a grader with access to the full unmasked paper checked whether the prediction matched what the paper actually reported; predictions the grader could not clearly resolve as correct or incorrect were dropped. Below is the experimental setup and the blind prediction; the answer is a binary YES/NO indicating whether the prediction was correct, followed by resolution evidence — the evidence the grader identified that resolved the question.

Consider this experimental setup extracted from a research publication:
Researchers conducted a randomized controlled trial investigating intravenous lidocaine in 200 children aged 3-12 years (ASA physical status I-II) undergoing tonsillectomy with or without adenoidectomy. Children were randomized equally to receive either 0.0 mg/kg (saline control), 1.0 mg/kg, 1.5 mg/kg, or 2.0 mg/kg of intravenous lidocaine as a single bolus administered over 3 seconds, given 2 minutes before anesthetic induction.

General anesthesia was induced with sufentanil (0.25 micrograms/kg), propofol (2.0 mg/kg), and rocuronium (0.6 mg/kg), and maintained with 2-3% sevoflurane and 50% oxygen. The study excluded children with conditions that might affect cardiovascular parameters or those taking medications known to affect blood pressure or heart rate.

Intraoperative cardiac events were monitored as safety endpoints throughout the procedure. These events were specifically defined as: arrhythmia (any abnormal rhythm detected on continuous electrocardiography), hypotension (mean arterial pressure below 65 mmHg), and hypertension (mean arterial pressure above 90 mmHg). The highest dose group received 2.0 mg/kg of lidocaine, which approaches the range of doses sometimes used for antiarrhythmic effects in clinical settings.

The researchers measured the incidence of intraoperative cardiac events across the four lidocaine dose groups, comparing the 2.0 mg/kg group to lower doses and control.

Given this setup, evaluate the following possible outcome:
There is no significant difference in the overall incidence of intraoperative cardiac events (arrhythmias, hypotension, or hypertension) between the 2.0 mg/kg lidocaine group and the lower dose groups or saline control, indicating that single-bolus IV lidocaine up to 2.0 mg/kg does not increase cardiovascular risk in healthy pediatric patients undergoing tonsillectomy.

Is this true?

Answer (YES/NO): YES